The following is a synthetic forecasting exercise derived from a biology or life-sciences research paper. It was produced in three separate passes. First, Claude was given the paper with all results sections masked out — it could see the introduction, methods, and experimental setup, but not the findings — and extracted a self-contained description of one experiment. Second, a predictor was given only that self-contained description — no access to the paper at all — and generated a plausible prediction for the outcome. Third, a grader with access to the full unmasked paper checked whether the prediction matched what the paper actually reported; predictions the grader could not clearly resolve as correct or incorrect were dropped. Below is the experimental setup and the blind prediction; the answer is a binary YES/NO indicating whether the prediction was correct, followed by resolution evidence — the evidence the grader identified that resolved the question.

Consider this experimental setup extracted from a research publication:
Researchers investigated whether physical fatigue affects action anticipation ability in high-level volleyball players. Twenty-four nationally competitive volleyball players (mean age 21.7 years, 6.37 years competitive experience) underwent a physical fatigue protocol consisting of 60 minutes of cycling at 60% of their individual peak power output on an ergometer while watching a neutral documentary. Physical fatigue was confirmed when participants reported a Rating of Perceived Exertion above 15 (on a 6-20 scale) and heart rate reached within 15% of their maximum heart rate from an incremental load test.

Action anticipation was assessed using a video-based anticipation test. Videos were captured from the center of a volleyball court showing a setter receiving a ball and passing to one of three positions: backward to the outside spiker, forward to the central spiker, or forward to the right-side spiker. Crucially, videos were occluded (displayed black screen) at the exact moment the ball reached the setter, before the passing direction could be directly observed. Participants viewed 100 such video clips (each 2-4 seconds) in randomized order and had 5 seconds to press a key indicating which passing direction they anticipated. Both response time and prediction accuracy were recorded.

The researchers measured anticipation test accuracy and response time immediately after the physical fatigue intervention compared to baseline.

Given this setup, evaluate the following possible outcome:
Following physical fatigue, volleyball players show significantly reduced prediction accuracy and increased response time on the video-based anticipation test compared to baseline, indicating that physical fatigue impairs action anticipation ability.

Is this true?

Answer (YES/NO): NO